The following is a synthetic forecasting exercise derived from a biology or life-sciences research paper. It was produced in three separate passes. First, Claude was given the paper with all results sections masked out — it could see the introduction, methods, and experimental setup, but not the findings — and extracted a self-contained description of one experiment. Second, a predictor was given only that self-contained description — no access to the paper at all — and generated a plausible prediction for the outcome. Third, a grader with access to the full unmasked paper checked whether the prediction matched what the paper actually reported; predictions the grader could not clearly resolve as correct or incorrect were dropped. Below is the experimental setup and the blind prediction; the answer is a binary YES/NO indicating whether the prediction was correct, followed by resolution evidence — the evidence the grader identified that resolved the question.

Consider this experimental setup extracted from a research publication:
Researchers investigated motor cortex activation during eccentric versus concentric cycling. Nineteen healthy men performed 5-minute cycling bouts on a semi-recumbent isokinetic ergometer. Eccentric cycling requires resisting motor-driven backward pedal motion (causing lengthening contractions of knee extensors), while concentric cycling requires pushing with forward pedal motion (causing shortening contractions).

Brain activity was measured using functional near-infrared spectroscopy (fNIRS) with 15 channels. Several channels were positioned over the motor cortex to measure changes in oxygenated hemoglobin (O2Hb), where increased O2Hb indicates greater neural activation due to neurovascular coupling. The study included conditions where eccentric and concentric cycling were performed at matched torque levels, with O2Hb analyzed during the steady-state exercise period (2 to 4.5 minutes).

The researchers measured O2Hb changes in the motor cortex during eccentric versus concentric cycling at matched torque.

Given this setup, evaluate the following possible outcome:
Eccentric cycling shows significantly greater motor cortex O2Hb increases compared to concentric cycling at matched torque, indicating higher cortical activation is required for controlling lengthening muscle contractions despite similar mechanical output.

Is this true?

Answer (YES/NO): NO